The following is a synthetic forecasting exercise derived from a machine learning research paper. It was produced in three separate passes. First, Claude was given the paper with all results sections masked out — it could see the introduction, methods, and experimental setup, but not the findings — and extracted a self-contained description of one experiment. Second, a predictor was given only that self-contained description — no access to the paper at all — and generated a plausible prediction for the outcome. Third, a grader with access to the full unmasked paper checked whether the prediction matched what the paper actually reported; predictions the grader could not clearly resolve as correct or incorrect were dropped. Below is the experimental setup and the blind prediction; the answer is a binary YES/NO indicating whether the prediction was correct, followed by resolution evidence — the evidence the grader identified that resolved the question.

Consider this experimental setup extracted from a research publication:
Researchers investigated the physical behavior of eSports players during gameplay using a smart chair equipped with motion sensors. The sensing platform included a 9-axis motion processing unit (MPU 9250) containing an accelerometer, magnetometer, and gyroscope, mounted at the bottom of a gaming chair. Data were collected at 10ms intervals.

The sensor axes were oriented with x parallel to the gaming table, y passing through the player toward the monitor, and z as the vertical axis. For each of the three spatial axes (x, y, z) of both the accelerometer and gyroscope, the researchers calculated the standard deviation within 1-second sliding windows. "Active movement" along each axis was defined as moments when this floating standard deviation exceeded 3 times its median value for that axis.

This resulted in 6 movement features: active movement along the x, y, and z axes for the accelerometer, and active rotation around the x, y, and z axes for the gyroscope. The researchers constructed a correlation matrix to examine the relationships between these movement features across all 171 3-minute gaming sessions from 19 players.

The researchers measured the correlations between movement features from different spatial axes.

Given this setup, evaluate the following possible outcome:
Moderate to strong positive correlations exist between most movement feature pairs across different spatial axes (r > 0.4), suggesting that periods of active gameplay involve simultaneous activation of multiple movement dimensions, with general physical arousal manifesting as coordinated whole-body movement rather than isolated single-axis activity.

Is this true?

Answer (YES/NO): YES